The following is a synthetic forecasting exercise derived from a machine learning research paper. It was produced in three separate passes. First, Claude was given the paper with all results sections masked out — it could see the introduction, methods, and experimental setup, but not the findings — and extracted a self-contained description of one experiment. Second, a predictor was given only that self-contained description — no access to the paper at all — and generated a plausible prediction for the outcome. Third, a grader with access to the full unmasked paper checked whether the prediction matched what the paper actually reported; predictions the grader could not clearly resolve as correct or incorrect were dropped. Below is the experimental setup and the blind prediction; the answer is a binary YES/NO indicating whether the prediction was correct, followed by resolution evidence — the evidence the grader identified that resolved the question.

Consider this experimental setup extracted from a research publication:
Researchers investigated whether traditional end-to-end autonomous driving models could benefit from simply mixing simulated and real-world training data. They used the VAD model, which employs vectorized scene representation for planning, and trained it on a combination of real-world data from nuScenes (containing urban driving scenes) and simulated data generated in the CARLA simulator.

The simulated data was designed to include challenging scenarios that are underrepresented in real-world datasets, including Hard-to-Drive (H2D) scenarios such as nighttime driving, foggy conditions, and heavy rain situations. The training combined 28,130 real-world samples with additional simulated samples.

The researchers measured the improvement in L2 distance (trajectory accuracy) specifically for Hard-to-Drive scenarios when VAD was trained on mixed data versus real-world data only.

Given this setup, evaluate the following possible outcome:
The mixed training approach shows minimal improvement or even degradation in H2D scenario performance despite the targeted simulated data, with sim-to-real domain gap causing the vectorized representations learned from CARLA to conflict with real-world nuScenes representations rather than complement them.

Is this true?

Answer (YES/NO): YES